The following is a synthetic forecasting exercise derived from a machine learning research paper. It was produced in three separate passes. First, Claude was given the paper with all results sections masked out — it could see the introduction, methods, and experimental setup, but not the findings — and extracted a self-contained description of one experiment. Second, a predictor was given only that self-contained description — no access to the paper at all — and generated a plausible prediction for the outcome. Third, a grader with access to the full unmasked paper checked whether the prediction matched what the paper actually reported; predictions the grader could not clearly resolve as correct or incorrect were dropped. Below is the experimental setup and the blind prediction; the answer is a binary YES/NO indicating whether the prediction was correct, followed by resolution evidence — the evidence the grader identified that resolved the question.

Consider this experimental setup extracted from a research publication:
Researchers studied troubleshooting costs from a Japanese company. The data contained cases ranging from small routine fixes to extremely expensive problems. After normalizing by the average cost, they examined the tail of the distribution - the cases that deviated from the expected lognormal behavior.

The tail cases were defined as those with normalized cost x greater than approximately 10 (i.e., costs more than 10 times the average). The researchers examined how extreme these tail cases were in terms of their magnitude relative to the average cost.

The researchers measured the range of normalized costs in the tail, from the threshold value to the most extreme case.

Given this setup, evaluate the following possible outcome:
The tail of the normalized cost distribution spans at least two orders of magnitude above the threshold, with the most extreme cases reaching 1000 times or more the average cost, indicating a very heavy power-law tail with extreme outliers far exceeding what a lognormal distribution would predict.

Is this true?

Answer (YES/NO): NO